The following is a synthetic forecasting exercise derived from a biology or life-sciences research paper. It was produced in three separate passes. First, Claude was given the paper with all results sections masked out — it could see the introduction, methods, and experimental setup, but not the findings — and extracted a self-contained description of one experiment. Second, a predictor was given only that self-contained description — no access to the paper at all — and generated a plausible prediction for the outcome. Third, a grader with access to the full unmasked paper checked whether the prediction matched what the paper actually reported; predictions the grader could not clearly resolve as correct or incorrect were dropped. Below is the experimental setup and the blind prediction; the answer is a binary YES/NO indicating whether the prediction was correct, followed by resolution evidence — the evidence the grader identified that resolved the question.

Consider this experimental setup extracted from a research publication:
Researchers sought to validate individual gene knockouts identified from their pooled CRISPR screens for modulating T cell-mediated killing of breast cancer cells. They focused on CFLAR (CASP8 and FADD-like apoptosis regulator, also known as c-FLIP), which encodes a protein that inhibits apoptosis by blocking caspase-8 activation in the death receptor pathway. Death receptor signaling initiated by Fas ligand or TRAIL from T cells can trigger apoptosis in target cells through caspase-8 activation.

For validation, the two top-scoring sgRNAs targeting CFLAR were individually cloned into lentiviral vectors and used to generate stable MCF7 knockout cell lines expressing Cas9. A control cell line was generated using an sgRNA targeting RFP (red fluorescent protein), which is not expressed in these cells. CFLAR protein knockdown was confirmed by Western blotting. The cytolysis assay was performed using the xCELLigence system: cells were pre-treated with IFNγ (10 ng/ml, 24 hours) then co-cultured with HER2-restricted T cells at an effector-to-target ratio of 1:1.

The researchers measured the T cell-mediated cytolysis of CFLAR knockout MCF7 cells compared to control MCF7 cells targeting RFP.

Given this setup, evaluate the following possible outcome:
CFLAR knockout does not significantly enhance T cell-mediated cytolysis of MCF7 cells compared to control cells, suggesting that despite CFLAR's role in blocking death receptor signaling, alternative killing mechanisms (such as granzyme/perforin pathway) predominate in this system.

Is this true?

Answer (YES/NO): NO